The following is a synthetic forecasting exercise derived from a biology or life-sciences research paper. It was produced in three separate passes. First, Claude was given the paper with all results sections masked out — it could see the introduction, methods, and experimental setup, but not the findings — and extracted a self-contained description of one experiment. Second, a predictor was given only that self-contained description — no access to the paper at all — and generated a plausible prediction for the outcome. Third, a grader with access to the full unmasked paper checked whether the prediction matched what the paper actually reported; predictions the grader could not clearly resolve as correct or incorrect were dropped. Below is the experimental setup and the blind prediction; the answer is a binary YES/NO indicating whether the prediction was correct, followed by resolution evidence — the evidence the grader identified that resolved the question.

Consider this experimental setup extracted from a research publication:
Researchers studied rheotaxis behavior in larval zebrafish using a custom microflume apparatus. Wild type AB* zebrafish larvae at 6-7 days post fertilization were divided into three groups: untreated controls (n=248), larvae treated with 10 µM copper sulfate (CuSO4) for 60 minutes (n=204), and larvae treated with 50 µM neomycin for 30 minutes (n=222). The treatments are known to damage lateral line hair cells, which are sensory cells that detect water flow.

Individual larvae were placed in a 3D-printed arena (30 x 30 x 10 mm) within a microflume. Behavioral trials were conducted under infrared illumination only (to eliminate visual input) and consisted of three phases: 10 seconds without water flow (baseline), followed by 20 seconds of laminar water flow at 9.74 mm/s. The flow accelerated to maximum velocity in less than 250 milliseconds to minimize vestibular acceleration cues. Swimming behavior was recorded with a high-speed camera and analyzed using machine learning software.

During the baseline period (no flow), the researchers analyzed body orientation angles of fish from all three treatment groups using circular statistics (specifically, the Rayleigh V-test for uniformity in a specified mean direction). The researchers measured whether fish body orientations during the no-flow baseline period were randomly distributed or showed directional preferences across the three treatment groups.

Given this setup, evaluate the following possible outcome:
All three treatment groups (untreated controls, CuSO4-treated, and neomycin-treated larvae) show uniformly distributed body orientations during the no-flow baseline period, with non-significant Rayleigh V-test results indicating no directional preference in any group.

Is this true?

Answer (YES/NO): YES